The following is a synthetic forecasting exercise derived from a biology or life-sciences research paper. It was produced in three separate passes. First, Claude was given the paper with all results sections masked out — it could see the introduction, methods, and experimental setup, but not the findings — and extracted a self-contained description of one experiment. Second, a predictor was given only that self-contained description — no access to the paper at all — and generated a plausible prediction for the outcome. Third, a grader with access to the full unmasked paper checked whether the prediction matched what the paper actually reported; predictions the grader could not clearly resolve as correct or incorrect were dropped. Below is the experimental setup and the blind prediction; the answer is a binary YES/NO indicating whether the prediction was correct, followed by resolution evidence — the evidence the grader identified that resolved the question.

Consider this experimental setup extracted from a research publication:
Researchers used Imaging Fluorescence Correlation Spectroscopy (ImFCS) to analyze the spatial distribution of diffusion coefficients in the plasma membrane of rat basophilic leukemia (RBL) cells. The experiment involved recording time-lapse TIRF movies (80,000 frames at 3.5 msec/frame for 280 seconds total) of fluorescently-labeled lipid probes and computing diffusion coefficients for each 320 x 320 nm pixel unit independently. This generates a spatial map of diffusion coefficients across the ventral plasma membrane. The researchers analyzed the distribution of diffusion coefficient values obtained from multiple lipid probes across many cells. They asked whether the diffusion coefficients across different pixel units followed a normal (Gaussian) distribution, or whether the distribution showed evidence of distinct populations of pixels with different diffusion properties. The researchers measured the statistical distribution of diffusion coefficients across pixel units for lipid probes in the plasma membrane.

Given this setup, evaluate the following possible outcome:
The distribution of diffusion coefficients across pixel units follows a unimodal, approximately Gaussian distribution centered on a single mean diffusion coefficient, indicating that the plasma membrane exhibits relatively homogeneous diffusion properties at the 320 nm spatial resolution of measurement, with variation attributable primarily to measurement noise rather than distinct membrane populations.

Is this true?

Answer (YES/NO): NO